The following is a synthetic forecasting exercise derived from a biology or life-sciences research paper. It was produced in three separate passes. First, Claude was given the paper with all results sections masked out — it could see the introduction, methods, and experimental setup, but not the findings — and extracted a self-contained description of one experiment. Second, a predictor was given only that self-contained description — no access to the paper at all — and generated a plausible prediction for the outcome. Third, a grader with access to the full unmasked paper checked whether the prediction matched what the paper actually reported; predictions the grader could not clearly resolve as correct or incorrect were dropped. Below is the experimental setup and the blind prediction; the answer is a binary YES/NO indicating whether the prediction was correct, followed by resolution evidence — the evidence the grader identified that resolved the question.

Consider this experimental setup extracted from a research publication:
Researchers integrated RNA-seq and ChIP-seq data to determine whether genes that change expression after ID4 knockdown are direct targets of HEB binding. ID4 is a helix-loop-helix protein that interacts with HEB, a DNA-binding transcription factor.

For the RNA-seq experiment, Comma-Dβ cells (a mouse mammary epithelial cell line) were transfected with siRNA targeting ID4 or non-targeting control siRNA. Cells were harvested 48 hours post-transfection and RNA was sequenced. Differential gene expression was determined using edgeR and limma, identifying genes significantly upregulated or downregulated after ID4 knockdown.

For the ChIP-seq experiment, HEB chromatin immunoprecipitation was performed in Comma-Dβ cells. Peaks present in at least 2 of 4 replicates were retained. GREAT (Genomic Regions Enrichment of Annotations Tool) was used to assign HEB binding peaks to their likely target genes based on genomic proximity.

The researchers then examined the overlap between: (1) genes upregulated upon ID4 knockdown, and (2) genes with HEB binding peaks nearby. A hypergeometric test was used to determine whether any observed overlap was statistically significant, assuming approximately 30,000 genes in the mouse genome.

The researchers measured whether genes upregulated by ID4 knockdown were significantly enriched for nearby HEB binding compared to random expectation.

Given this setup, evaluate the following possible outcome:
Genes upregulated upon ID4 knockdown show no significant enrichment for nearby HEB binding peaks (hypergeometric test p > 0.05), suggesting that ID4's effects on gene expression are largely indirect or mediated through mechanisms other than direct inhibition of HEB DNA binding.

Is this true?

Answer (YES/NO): NO